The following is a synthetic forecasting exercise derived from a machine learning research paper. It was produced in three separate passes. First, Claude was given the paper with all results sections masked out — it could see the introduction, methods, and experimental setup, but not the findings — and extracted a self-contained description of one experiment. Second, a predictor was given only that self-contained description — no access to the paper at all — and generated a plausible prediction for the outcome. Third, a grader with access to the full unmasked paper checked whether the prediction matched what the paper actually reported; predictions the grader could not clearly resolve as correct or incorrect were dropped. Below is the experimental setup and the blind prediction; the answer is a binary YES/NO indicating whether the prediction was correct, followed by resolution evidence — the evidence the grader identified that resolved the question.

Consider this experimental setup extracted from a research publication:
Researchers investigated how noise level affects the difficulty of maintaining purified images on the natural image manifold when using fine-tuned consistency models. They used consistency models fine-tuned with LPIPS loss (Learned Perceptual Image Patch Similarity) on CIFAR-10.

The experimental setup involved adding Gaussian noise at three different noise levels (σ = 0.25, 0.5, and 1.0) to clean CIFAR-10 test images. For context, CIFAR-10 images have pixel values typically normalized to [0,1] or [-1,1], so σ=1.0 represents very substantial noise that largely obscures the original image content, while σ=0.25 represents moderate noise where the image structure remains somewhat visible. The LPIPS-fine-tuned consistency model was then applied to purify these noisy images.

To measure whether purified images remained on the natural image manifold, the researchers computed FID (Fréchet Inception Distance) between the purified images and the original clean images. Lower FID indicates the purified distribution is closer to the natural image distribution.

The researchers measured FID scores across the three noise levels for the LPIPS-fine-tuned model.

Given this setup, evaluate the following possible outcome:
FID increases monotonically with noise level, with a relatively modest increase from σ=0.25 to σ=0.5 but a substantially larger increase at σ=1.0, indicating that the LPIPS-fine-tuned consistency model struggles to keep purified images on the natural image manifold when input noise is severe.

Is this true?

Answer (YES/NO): NO